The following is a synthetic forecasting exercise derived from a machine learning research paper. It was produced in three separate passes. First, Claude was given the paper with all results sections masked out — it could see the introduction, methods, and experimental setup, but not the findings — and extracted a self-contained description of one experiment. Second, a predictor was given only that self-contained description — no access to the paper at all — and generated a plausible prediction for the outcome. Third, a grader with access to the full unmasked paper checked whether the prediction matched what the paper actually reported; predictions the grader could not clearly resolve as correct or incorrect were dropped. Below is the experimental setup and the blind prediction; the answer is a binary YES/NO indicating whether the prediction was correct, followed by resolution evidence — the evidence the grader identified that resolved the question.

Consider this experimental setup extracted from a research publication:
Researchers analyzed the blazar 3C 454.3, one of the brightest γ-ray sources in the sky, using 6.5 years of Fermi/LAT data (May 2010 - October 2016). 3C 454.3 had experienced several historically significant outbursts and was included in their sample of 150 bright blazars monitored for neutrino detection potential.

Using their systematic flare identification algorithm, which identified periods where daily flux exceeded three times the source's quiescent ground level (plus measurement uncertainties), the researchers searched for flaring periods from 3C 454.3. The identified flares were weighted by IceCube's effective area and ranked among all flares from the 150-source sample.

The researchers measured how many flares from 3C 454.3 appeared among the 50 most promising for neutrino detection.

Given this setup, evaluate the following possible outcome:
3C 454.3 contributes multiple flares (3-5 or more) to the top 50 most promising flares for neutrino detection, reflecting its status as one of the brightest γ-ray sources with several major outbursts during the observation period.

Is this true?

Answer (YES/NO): NO